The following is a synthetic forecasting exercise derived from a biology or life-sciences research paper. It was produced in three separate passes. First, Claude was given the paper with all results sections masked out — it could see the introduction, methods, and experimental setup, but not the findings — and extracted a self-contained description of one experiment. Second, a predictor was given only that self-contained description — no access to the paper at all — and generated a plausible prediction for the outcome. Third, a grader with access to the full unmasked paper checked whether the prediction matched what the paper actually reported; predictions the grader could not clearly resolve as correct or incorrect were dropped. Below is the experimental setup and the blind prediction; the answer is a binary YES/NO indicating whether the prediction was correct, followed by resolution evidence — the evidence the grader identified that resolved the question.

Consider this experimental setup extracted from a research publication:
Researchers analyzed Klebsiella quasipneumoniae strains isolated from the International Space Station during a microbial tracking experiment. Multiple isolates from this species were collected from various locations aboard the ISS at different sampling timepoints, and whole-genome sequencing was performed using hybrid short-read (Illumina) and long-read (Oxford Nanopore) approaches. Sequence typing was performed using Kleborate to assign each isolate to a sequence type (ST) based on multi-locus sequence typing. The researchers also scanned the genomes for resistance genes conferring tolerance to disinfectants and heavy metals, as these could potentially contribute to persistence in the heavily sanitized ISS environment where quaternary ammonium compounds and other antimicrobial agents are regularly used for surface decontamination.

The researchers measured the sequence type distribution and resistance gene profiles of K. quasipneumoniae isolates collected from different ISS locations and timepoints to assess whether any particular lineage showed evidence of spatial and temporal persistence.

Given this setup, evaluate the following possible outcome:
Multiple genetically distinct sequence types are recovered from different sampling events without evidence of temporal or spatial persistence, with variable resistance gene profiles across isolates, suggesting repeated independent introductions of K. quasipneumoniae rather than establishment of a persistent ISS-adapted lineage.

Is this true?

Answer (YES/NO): NO